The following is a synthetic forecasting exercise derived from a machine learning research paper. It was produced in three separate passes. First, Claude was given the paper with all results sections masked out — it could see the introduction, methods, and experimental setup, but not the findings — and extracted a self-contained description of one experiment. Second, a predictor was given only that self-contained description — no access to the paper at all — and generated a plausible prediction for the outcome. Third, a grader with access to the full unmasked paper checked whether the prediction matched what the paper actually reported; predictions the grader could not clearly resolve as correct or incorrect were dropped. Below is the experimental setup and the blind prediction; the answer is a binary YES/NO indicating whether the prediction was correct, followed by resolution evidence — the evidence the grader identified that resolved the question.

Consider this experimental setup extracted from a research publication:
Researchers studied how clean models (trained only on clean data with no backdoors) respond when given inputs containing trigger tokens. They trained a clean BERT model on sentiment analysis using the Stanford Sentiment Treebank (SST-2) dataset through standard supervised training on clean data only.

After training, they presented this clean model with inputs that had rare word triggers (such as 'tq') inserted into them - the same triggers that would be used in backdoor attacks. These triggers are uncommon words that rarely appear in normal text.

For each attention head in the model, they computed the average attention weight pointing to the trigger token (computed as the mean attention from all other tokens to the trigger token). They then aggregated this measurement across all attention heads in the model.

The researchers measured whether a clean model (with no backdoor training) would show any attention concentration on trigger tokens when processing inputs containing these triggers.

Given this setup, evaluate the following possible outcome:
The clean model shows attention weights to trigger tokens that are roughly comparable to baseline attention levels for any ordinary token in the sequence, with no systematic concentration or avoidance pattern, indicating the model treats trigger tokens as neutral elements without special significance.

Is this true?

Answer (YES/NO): YES